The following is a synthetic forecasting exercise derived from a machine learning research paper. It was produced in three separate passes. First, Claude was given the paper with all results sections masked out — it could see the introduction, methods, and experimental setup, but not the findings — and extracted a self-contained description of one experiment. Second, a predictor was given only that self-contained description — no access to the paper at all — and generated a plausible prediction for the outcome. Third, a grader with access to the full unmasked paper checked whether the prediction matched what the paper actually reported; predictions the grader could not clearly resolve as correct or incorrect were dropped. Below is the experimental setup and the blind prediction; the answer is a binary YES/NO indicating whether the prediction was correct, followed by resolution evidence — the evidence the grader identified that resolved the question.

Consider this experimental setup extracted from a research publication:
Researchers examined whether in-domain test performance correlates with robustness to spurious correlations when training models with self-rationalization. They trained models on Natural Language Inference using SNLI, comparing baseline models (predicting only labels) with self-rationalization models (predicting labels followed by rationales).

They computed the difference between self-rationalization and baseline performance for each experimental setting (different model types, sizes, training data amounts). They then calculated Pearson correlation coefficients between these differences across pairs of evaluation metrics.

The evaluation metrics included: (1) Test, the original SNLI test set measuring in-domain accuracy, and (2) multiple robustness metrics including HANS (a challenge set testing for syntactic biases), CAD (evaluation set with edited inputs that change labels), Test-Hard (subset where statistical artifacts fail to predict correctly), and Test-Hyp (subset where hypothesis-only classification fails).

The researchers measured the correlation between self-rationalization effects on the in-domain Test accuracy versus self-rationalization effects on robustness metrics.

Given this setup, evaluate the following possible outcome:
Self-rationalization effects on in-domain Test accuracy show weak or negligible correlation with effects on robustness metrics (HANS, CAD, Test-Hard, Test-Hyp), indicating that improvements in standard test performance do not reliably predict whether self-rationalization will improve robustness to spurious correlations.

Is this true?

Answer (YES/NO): NO